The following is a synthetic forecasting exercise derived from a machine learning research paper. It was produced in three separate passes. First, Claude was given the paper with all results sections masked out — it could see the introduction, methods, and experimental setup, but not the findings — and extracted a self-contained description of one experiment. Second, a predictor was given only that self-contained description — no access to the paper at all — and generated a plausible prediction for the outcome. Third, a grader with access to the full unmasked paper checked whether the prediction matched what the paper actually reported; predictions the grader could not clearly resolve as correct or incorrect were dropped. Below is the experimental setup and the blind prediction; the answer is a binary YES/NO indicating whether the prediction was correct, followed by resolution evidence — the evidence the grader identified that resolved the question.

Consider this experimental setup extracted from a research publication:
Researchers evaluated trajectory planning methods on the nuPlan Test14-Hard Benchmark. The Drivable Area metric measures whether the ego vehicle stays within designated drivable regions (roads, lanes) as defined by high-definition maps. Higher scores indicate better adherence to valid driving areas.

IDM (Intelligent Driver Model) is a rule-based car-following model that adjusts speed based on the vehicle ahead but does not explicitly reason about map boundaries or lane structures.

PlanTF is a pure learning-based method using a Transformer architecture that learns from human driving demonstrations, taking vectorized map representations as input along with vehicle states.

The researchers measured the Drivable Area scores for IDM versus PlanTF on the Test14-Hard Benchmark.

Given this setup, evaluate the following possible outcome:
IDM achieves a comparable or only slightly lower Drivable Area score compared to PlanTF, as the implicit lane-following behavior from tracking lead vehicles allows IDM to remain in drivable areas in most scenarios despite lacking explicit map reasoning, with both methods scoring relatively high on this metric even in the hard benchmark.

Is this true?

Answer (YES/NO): NO